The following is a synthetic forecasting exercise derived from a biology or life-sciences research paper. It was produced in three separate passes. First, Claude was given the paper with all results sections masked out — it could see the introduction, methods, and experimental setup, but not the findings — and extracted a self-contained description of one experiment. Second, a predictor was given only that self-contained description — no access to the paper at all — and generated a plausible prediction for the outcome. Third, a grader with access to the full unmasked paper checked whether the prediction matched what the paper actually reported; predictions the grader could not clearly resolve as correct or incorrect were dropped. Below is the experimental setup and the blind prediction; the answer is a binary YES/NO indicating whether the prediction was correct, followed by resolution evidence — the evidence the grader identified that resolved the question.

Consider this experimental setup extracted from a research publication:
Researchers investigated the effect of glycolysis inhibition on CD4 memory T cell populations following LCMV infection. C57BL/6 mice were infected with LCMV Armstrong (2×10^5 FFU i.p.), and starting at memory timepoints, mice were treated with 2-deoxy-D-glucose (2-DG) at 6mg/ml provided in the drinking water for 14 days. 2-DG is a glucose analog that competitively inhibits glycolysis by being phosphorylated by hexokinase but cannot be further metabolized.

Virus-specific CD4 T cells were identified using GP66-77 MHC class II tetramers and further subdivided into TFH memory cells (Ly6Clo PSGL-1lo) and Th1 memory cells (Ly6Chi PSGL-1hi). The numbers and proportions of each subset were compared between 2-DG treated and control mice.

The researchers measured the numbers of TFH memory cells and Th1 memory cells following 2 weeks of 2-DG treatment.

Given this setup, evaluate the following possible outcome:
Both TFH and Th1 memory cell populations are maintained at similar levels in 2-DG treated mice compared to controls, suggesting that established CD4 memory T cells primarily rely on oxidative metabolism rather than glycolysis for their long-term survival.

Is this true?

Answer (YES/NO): NO